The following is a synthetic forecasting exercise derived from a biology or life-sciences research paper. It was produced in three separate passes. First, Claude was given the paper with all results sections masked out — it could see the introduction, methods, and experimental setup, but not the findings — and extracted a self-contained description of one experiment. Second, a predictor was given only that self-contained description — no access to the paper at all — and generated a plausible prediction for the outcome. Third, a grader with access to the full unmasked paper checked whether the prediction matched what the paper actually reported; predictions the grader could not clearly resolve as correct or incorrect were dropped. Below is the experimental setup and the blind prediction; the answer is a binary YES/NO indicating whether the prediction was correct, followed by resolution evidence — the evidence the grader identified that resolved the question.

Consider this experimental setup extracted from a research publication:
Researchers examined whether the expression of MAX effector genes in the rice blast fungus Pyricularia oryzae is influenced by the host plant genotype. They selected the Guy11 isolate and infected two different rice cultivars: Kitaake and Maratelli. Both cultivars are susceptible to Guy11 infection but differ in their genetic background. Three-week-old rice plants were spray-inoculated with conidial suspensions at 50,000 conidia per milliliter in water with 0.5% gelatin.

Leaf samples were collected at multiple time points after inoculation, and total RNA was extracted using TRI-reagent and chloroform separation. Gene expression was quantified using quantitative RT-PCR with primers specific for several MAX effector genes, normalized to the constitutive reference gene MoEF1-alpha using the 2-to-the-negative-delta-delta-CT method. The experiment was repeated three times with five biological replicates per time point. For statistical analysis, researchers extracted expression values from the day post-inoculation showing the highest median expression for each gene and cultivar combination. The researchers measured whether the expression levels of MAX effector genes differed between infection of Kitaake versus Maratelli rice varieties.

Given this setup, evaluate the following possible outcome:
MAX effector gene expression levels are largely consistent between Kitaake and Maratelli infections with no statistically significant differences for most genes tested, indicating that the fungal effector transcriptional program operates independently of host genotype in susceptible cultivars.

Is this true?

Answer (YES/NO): NO